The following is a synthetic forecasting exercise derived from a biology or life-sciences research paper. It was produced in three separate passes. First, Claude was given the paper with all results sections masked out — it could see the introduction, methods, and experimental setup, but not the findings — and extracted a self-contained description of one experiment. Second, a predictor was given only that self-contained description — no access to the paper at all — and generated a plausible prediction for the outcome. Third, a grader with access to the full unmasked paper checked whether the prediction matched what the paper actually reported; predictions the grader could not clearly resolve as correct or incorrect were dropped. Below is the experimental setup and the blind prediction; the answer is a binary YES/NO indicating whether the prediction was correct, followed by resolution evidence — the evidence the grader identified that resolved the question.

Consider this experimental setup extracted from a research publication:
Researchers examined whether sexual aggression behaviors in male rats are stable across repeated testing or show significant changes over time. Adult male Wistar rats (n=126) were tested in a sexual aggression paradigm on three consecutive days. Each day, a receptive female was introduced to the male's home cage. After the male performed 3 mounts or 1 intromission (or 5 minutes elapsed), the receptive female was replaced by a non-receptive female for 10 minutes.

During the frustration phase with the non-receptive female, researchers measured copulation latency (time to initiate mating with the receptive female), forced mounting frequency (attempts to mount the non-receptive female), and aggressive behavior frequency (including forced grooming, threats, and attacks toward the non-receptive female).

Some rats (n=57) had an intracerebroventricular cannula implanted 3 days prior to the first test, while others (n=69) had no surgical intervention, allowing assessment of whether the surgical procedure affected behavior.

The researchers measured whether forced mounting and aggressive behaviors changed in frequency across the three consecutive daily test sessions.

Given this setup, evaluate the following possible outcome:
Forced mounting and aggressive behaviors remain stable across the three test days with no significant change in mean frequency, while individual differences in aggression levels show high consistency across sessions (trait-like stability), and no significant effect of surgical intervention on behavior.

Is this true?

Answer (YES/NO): YES